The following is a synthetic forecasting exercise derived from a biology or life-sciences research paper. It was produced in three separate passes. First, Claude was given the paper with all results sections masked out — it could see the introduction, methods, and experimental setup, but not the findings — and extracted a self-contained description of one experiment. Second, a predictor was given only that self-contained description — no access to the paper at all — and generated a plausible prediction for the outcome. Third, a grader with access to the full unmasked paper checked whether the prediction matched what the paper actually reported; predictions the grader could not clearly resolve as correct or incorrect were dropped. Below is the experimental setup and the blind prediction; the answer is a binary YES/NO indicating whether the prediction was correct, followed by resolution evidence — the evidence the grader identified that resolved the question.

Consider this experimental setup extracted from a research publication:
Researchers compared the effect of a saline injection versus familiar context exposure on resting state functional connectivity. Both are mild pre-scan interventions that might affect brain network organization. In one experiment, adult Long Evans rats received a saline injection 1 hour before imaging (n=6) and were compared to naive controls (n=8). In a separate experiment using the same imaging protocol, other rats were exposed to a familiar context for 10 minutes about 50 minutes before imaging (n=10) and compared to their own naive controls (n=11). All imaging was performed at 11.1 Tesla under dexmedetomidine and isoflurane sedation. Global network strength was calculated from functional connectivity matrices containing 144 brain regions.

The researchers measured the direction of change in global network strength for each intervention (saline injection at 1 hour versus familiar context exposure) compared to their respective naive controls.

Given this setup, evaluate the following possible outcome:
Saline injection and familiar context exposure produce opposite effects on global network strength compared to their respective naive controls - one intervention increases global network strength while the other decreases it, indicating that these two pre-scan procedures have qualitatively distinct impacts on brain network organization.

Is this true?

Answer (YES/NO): YES